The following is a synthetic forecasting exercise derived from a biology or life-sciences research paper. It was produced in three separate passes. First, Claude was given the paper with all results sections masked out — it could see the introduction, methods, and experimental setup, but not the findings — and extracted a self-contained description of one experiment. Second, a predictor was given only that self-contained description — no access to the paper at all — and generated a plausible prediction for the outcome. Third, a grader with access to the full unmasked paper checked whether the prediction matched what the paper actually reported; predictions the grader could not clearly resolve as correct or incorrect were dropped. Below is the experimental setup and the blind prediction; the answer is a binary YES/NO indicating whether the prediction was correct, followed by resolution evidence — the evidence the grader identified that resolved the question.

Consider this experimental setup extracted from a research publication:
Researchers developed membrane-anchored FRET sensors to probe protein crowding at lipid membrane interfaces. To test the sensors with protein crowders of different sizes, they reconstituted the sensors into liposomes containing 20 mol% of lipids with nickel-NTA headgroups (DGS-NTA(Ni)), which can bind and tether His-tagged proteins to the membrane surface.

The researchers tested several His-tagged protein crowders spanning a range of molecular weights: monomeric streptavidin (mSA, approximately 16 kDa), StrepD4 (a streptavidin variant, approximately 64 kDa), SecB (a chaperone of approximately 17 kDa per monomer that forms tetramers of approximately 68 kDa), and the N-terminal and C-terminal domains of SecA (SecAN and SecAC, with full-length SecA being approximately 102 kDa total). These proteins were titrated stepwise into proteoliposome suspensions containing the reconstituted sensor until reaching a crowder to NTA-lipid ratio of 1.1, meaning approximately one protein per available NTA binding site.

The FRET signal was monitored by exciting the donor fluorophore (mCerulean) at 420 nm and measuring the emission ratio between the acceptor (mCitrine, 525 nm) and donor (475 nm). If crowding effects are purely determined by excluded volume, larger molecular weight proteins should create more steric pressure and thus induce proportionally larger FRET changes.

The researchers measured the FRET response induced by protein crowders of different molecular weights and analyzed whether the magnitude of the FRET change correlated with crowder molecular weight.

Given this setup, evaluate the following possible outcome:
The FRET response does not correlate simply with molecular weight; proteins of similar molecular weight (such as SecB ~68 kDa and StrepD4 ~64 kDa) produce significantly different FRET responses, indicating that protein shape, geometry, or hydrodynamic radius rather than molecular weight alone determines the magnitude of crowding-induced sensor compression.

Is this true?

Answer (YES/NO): YES